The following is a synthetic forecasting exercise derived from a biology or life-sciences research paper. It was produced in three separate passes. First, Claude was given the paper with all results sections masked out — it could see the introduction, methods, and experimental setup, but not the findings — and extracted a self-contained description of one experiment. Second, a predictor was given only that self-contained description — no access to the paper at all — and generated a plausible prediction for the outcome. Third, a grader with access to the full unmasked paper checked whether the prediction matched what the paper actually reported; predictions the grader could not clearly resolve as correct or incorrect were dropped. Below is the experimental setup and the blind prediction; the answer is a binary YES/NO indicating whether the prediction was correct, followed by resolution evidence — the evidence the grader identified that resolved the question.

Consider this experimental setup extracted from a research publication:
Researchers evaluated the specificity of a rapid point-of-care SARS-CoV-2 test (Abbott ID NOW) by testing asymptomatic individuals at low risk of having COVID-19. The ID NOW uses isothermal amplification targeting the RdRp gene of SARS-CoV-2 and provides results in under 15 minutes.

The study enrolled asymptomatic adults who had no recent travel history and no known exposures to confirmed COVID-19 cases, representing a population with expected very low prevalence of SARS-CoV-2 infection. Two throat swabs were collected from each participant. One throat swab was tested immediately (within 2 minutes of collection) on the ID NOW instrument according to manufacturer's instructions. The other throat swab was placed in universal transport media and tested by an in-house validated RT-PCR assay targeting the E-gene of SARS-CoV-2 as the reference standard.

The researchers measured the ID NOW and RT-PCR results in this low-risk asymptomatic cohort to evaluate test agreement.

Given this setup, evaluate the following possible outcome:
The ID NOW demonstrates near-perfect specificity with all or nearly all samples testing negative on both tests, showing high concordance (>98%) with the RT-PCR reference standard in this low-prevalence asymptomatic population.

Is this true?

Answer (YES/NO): YES